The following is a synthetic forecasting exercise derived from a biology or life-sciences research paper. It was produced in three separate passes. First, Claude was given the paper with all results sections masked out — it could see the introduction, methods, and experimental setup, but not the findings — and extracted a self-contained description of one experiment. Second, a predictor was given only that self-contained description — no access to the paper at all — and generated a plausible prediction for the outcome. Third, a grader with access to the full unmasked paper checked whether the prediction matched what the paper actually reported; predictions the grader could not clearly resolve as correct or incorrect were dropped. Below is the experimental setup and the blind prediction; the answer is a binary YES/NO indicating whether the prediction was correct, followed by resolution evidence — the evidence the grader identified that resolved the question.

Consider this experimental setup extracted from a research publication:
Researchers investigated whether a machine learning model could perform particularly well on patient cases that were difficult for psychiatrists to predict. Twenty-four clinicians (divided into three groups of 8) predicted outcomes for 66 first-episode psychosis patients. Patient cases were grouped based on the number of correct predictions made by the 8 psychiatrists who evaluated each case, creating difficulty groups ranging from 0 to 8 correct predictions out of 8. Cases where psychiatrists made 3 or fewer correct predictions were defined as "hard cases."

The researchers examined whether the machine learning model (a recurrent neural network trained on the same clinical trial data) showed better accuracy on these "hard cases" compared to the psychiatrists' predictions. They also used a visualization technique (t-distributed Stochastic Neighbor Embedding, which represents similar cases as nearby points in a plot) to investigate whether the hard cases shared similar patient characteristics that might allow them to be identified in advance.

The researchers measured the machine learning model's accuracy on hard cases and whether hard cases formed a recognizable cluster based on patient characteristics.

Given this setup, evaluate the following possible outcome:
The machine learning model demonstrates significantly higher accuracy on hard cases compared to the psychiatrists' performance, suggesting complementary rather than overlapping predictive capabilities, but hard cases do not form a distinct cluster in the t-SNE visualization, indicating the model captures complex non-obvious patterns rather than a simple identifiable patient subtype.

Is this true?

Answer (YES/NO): NO